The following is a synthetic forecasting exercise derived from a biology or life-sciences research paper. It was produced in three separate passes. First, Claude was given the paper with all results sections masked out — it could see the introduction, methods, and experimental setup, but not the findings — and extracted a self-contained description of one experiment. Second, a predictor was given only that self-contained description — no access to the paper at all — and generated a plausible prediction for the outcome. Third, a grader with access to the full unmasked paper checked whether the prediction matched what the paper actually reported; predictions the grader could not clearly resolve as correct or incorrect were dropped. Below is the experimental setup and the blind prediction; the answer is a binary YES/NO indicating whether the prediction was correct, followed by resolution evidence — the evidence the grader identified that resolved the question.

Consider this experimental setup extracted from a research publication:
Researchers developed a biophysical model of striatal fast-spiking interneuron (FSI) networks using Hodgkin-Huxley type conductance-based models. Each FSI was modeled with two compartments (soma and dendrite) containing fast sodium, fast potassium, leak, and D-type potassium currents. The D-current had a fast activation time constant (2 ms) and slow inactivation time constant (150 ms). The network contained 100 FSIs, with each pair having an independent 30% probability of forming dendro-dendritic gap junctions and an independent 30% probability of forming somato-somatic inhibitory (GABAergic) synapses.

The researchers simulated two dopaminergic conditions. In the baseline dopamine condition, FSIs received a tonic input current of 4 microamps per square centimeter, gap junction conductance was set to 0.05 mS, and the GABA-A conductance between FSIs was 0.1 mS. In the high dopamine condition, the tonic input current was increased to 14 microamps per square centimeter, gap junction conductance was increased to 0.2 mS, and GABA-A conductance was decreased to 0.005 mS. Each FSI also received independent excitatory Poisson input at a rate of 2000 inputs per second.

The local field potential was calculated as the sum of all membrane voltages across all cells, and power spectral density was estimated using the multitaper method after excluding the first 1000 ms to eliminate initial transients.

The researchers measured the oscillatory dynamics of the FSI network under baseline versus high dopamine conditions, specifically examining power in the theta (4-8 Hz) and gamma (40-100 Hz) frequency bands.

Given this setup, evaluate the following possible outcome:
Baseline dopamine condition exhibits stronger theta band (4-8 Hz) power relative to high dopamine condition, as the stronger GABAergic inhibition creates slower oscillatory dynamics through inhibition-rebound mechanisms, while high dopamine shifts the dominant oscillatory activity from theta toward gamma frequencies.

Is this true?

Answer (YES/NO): NO